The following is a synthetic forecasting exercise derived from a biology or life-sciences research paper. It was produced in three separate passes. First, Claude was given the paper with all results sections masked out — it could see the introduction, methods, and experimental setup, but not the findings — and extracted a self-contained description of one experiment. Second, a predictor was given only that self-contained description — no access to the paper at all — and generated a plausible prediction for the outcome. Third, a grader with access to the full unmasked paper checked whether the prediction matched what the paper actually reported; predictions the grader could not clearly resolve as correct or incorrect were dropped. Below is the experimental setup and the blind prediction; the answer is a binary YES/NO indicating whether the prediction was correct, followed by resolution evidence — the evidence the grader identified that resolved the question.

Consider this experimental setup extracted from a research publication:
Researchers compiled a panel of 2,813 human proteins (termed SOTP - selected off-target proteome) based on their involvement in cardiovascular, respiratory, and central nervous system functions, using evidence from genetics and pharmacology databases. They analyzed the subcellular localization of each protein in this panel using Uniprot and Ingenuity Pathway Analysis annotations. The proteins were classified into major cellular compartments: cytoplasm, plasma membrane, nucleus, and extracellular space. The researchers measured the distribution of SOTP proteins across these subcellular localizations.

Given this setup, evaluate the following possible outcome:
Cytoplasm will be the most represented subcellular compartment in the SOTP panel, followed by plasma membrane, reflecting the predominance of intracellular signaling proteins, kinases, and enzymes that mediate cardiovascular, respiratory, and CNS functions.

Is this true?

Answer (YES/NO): YES